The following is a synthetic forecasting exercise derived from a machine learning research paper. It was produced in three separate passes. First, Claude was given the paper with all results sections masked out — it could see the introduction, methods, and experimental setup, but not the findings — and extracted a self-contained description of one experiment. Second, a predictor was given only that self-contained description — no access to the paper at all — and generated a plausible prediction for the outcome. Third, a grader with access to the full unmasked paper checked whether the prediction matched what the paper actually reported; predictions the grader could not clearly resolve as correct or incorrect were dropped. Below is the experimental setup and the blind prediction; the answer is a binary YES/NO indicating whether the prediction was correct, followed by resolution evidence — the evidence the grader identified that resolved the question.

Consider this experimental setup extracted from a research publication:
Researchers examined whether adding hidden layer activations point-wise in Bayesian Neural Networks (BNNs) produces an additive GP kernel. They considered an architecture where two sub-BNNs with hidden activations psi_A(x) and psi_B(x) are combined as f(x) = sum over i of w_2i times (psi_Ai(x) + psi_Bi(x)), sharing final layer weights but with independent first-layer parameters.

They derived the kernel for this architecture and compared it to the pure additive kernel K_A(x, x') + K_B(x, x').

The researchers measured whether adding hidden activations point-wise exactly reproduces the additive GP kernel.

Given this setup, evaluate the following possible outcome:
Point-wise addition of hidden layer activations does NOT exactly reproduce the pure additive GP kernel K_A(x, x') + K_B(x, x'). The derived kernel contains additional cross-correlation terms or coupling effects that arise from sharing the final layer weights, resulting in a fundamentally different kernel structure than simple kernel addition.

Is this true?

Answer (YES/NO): YES